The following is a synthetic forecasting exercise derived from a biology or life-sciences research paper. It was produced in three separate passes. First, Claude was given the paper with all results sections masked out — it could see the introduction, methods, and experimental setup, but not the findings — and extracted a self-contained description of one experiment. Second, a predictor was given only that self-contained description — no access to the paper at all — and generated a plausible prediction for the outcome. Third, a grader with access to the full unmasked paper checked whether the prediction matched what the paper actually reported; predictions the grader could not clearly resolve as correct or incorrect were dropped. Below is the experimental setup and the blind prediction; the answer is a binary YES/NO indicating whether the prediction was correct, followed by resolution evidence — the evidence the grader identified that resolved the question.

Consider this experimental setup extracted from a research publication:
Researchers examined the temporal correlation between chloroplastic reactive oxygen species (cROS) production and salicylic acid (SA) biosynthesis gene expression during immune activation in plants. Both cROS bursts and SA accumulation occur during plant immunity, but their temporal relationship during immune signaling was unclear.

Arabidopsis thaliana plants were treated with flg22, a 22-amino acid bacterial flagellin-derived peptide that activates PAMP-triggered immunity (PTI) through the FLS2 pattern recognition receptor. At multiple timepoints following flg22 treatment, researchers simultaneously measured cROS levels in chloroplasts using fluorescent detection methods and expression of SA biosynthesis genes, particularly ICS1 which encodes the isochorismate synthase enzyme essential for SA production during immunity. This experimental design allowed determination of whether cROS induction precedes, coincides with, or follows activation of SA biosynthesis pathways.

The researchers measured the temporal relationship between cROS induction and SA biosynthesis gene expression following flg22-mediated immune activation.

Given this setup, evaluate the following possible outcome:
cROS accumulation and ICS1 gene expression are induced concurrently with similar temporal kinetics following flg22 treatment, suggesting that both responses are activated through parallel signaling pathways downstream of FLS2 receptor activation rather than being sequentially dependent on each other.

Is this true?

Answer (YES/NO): NO